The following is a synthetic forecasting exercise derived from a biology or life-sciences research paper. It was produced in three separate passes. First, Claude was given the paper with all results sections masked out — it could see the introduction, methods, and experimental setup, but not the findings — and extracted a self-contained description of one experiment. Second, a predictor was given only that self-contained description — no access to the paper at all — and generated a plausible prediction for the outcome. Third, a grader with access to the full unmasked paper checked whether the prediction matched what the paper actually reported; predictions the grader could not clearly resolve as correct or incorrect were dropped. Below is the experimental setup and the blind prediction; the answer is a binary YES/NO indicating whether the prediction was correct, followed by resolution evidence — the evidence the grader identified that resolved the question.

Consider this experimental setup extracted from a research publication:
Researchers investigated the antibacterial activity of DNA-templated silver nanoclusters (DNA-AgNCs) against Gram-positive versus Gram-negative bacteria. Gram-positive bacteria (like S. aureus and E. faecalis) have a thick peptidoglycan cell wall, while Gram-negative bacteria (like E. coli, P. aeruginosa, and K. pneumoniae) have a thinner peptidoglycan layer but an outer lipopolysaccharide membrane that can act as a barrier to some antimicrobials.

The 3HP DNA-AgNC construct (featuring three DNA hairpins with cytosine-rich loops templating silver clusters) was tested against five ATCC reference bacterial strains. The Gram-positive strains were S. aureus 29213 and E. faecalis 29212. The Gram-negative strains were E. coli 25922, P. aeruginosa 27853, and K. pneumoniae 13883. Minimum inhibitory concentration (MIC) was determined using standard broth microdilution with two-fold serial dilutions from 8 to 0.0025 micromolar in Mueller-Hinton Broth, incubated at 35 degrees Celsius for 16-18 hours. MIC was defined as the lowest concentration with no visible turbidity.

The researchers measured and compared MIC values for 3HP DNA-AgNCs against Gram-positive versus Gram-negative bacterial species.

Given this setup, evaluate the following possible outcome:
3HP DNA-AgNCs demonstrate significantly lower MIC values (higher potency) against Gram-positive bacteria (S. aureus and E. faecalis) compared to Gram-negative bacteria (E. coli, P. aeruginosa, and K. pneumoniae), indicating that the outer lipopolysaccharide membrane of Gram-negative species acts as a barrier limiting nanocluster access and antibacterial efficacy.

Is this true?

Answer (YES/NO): NO